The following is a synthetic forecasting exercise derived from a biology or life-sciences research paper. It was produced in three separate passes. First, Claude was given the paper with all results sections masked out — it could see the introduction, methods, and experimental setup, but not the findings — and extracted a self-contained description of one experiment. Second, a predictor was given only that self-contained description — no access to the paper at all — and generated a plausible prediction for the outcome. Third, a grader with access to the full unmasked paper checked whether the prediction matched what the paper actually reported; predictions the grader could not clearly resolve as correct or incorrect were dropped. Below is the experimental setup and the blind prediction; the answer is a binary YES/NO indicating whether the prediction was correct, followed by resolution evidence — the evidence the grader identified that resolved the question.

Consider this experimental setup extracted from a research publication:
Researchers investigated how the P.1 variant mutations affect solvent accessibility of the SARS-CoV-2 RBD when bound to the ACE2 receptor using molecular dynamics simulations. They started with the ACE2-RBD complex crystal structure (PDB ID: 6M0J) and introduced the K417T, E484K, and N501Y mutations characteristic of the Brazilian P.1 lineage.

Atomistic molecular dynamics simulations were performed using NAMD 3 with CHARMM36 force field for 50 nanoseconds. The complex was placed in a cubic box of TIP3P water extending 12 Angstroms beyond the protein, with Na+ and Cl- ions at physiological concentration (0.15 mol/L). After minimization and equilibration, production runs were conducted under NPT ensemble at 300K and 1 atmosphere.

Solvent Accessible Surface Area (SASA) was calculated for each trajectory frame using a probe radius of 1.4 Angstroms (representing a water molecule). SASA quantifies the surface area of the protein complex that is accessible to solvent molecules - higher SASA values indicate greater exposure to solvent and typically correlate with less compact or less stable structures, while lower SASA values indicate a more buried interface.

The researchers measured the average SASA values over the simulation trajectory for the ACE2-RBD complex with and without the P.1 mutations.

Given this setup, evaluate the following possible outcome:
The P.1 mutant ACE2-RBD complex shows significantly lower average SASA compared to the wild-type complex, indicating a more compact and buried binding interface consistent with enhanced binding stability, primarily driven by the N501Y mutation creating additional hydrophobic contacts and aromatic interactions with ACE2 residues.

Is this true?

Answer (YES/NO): NO